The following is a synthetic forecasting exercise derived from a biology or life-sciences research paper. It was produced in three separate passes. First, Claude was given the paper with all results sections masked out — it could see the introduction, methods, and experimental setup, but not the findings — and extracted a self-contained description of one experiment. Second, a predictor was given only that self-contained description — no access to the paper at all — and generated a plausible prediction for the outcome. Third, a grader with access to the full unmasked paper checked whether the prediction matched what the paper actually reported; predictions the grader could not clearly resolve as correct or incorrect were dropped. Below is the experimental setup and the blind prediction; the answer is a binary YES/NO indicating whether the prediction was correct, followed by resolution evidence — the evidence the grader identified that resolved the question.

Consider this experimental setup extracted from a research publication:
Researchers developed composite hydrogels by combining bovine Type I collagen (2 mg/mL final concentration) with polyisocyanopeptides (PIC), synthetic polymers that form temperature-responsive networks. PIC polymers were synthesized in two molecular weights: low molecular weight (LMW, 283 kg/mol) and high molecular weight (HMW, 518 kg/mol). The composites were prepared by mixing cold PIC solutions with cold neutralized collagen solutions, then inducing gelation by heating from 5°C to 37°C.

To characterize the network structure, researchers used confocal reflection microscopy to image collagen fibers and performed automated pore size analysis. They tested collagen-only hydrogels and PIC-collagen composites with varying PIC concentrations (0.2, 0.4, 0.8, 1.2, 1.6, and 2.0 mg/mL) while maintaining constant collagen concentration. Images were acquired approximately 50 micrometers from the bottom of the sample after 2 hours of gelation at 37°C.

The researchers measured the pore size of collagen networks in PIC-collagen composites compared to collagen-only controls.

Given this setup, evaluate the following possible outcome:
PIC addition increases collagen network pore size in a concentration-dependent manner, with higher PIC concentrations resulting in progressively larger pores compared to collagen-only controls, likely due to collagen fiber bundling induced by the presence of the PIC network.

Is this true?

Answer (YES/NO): NO